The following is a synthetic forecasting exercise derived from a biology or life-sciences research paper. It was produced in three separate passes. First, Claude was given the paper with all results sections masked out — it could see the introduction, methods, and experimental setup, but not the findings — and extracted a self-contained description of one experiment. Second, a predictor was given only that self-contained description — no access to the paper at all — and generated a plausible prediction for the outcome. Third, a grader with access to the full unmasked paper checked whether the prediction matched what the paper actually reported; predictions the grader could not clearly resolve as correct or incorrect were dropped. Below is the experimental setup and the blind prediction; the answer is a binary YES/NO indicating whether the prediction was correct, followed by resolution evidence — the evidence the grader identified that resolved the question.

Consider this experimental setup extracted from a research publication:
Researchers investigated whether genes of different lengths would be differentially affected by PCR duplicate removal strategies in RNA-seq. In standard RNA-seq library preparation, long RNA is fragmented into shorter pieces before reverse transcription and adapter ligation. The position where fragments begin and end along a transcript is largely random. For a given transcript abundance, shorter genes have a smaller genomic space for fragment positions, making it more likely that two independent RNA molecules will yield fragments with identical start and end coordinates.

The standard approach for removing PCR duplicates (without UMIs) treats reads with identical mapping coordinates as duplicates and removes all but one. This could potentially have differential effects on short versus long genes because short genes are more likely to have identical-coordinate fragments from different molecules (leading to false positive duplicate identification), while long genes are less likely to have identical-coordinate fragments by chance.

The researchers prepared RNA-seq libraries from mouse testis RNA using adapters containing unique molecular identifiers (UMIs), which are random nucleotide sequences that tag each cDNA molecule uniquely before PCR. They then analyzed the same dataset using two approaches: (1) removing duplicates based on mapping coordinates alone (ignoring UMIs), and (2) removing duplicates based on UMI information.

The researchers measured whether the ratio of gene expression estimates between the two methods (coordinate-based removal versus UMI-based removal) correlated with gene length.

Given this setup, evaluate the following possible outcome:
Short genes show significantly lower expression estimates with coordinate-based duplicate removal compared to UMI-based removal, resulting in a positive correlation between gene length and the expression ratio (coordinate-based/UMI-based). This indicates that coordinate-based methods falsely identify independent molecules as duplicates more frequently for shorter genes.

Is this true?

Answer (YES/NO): YES